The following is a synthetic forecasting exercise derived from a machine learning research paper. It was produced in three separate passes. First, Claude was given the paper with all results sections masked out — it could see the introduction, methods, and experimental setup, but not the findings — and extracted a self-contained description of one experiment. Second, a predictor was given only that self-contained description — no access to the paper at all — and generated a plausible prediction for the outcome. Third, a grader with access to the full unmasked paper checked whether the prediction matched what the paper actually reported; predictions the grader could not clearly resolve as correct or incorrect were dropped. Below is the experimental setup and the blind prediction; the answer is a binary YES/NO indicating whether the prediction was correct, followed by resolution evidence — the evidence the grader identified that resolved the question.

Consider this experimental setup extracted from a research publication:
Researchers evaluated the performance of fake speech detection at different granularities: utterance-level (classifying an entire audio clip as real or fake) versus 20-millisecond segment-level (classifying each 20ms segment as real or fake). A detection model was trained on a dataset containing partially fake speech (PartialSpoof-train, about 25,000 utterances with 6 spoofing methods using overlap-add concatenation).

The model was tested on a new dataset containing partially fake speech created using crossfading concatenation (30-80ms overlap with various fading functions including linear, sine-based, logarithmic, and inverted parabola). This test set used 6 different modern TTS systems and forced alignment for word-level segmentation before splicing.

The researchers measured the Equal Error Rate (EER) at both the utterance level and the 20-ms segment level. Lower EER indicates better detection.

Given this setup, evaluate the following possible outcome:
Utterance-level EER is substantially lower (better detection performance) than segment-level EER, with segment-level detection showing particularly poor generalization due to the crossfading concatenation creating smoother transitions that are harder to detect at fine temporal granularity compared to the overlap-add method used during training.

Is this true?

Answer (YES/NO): YES